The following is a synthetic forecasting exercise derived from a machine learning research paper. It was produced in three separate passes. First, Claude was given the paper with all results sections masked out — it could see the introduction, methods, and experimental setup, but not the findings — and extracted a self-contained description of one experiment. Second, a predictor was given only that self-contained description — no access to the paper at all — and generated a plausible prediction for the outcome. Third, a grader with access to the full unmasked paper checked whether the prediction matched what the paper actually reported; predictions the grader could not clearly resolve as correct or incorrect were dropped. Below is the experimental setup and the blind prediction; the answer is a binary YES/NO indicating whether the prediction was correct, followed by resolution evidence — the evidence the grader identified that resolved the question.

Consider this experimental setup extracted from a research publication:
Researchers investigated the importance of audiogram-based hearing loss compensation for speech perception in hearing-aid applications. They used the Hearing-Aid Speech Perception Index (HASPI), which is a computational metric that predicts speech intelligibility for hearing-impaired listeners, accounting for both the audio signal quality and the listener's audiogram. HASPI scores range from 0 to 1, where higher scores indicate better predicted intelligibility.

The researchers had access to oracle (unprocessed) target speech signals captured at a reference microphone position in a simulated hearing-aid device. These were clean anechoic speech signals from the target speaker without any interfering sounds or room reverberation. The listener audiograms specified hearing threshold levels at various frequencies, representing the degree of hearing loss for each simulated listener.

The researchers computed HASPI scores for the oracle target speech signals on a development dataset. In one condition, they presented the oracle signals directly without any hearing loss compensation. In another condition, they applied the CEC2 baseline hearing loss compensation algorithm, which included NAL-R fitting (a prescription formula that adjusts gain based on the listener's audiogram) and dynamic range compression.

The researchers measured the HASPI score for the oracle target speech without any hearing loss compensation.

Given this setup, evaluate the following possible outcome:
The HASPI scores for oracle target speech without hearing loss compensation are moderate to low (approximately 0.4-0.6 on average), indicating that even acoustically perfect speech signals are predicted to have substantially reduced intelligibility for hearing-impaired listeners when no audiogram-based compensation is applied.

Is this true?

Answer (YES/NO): NO